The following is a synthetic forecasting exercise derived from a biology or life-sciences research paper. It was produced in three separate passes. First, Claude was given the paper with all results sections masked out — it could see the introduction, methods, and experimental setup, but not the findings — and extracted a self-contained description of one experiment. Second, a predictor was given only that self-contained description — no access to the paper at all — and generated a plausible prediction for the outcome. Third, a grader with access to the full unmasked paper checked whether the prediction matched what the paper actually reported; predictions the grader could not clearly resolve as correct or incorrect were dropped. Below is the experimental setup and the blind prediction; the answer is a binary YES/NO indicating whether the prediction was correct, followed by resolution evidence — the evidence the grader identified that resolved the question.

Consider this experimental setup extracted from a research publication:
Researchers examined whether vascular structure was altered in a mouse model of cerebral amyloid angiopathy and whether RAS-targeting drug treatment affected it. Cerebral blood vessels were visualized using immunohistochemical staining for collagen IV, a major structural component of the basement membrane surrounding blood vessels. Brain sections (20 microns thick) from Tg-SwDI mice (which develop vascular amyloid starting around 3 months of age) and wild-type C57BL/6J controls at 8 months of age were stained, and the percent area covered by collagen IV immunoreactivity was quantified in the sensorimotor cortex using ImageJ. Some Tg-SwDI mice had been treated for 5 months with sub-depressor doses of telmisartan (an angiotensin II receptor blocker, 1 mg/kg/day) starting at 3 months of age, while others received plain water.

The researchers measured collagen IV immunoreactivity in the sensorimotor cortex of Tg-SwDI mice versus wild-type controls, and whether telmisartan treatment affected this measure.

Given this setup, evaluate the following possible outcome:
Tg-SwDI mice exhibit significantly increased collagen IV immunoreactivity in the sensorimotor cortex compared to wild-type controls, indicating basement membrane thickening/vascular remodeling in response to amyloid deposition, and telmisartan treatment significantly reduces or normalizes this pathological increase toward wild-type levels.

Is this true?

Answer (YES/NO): NO